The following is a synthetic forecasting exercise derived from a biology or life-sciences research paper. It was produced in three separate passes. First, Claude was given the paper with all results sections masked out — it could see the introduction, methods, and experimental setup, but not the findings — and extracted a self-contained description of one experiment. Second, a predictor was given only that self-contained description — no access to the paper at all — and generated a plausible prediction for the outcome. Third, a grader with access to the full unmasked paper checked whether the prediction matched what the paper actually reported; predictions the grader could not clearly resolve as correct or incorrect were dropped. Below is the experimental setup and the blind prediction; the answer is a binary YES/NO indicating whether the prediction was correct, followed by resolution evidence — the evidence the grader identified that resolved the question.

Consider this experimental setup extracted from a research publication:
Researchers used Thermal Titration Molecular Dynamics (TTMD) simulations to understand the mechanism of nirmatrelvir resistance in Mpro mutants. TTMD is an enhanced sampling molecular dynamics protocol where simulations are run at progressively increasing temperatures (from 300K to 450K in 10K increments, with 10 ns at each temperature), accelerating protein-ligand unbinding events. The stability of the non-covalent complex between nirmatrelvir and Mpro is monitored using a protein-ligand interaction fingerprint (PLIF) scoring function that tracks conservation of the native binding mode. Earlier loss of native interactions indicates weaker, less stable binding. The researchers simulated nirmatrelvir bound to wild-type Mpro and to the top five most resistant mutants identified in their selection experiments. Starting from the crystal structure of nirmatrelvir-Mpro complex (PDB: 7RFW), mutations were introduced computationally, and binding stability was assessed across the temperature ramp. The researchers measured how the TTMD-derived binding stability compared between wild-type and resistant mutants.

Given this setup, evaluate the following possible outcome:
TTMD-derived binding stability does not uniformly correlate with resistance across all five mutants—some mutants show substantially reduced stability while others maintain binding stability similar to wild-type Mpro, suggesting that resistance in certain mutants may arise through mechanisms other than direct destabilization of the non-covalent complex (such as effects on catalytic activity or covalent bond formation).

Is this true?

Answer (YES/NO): NO